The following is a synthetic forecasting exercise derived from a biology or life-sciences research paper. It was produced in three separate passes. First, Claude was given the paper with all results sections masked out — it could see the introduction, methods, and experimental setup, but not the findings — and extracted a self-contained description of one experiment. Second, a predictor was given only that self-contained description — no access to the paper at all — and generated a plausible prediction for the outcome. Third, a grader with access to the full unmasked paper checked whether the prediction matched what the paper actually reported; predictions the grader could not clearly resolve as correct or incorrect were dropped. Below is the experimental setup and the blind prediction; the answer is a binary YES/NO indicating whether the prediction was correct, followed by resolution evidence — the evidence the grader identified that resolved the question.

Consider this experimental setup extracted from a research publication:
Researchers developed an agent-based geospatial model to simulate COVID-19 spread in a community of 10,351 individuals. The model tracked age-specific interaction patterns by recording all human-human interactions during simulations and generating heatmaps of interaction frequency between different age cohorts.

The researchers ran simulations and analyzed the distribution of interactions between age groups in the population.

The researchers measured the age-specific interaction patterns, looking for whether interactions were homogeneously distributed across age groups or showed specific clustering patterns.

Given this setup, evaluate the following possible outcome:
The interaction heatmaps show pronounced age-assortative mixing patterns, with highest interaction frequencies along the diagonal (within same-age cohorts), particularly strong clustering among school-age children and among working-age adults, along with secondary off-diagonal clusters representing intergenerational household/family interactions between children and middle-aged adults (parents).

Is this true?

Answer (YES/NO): YES